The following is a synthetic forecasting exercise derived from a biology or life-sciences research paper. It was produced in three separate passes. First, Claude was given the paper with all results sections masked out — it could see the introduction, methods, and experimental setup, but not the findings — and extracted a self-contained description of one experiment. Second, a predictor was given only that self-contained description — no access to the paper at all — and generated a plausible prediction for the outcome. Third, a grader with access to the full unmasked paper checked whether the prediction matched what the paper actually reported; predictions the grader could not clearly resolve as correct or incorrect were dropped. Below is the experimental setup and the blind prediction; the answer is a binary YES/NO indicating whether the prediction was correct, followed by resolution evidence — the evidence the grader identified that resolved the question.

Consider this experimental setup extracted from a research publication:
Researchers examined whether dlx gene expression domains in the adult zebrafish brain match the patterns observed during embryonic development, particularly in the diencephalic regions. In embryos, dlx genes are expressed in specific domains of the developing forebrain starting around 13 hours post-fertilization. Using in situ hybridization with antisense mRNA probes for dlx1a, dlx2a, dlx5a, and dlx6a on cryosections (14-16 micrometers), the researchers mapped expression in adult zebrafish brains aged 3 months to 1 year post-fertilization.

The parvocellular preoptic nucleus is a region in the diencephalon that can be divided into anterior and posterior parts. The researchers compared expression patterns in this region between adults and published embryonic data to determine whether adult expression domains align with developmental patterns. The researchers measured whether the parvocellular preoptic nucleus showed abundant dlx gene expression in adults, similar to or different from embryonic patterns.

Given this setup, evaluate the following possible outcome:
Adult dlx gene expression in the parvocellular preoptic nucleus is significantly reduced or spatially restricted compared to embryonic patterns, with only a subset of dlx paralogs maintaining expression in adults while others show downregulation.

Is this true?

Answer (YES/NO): NO